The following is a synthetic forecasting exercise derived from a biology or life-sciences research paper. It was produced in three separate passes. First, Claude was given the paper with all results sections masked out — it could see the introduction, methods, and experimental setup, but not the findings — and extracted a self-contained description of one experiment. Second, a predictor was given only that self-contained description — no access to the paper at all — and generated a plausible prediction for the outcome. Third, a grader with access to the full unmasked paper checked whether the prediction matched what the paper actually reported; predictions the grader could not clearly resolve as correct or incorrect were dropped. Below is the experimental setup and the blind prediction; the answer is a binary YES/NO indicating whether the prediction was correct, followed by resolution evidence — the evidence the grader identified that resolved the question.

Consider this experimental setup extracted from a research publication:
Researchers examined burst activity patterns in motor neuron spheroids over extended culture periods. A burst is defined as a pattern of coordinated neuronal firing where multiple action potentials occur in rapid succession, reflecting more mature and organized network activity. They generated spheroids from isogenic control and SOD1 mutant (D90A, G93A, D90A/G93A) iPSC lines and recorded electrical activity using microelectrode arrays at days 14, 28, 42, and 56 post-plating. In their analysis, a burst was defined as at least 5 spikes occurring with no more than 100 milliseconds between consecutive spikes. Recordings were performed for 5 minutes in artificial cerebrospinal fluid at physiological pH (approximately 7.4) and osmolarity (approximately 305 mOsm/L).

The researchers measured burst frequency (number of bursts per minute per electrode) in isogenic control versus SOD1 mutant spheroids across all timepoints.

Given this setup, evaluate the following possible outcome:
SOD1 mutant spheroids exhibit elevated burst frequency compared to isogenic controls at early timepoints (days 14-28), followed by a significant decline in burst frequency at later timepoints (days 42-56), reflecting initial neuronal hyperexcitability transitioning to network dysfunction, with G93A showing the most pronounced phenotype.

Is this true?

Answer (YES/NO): NO